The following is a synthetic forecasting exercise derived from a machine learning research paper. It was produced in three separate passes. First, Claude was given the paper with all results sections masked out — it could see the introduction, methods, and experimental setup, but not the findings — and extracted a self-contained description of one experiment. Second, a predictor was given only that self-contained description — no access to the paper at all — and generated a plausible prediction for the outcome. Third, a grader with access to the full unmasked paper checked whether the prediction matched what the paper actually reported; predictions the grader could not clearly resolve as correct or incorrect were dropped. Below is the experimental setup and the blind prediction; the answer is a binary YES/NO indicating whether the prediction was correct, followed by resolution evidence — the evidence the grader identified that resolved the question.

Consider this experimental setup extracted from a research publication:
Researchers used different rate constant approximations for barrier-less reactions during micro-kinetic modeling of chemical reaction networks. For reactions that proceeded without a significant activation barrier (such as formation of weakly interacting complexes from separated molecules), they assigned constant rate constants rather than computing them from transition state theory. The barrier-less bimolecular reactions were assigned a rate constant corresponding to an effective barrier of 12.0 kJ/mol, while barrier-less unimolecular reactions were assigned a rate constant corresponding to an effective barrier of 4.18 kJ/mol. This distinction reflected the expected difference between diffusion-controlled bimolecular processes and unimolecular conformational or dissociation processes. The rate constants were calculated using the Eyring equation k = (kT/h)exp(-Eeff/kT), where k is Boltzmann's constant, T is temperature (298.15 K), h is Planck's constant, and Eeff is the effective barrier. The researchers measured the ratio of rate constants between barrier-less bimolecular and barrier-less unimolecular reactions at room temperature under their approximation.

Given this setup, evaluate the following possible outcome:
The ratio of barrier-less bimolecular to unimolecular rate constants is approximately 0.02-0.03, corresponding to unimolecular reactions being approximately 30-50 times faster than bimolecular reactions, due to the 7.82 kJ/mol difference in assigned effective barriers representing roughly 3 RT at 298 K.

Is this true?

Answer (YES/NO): NO